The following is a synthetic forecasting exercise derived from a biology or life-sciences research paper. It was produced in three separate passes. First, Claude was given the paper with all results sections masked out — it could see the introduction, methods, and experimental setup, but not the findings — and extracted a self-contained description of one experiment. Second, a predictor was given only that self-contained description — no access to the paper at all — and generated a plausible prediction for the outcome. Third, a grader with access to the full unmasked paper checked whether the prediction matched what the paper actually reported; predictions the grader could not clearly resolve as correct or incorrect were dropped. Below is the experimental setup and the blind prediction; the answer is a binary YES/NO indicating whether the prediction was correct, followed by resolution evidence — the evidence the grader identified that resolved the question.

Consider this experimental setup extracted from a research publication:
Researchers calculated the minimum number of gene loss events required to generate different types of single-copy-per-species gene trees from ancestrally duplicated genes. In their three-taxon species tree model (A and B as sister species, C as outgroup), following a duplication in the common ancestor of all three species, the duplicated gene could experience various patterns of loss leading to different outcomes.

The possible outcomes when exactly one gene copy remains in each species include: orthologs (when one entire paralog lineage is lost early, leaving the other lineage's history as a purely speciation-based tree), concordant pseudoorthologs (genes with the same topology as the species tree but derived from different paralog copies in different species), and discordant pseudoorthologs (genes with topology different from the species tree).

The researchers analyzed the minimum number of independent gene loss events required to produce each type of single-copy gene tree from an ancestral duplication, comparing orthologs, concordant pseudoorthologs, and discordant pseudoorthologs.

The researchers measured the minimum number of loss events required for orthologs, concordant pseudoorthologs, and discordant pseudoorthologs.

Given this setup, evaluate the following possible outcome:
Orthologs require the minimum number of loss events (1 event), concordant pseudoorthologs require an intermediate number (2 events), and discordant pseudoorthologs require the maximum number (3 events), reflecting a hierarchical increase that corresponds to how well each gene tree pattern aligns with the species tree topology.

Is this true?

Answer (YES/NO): YES